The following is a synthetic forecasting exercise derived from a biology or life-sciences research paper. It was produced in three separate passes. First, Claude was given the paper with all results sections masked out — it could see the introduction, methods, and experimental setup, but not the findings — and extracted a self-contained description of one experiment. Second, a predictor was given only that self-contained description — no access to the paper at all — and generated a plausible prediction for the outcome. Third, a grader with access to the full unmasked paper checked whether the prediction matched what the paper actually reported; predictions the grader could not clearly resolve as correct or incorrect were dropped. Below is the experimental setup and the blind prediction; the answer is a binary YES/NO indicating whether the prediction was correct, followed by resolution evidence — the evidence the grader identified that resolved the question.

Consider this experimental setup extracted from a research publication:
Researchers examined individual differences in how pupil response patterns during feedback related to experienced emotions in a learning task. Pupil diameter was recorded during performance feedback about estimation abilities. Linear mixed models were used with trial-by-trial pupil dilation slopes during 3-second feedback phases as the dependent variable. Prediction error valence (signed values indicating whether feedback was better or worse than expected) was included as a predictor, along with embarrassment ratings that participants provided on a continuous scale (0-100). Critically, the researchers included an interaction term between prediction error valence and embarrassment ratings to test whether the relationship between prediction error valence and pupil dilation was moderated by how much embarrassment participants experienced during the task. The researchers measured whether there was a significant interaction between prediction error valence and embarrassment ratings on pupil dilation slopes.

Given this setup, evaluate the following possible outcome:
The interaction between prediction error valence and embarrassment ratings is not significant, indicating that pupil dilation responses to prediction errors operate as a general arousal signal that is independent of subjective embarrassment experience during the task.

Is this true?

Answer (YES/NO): NO